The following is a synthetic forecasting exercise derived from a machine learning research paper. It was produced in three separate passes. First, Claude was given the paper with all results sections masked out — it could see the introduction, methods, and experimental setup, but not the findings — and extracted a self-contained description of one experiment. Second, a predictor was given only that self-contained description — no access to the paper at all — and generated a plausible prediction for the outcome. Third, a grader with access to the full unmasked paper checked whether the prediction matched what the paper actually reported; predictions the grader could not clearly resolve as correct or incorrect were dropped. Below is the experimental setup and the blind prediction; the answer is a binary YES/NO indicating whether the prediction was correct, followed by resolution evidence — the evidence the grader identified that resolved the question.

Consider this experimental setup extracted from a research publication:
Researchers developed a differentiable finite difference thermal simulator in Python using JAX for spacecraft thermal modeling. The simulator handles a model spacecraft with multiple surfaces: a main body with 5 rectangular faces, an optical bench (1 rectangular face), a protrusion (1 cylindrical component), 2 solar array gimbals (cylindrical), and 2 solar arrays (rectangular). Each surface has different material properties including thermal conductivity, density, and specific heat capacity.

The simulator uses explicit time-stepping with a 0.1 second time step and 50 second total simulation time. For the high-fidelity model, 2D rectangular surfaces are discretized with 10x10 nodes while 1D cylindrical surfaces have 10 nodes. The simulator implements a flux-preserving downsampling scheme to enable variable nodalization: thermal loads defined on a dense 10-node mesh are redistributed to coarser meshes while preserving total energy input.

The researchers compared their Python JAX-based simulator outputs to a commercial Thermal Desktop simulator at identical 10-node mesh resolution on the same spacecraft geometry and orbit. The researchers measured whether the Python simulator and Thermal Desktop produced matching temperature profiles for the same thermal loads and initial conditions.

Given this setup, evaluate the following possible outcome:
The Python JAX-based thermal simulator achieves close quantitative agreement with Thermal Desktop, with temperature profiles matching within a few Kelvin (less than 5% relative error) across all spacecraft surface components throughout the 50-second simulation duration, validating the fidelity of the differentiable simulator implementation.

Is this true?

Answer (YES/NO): NO